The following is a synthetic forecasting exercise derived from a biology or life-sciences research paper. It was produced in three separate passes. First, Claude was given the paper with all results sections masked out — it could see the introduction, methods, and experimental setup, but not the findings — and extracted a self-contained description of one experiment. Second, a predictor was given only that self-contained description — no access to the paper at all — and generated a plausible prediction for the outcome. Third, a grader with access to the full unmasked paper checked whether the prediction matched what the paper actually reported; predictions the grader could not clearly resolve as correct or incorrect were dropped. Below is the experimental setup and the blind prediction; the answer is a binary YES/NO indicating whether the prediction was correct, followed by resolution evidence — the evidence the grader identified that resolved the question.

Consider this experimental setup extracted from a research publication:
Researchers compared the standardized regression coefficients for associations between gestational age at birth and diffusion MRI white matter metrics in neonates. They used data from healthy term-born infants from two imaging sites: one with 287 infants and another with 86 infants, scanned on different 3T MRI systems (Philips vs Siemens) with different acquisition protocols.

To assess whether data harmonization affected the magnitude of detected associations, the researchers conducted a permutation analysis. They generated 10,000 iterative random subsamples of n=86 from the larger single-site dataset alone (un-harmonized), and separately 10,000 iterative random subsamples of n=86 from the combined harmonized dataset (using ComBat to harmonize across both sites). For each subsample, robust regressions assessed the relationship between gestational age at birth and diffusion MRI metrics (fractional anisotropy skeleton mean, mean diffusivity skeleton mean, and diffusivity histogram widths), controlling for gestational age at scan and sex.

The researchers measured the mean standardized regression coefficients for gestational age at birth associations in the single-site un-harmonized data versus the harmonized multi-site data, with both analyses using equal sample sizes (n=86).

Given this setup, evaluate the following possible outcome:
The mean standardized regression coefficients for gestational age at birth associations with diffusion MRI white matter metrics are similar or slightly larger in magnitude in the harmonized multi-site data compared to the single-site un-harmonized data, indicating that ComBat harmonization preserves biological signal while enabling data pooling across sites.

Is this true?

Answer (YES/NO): NO